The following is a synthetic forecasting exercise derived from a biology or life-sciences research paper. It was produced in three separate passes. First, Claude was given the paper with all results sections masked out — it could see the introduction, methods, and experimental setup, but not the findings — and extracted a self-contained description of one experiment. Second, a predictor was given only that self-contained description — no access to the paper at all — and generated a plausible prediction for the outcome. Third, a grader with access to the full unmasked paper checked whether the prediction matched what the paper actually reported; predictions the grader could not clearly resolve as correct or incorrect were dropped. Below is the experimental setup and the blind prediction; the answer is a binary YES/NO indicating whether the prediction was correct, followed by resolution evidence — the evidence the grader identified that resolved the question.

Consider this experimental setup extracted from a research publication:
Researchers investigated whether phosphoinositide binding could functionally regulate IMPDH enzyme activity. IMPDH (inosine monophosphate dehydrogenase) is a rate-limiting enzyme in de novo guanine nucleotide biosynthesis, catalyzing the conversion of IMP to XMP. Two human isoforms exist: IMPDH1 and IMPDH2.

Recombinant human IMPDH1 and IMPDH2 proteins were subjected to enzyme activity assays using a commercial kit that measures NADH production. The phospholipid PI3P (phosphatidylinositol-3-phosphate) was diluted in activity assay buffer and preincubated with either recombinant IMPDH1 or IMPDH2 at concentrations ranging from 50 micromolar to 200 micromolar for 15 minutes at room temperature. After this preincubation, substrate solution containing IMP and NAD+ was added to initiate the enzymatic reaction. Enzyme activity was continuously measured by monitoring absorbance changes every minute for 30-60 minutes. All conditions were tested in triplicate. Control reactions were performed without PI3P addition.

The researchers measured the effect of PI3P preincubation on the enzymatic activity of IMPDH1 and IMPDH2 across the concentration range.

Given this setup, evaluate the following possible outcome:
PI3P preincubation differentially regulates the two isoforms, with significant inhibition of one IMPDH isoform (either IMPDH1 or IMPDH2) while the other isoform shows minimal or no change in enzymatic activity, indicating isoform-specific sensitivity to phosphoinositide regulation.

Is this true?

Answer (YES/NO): YES